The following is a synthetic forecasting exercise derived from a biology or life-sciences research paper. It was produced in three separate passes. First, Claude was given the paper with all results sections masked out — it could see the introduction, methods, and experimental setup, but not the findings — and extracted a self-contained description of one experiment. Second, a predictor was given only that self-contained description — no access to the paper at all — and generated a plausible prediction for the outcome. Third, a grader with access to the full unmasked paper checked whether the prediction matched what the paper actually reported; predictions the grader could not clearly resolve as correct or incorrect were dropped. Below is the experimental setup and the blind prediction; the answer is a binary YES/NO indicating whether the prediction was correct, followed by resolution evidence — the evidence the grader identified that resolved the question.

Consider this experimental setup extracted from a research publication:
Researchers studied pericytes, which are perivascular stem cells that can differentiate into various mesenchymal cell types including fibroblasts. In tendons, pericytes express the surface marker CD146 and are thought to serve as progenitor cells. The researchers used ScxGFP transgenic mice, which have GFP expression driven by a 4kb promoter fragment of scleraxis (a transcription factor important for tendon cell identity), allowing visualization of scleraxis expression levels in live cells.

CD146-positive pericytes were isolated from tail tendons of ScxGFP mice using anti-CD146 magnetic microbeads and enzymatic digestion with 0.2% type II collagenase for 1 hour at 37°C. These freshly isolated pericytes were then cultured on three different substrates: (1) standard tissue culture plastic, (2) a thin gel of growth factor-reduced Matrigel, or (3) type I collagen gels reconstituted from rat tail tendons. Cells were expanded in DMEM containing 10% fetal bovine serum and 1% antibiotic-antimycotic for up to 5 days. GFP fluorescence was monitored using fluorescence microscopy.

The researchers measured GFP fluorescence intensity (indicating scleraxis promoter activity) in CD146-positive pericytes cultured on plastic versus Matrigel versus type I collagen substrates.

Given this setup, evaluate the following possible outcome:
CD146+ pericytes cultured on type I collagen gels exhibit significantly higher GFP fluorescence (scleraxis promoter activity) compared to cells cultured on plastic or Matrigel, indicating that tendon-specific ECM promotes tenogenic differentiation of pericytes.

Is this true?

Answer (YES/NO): YES